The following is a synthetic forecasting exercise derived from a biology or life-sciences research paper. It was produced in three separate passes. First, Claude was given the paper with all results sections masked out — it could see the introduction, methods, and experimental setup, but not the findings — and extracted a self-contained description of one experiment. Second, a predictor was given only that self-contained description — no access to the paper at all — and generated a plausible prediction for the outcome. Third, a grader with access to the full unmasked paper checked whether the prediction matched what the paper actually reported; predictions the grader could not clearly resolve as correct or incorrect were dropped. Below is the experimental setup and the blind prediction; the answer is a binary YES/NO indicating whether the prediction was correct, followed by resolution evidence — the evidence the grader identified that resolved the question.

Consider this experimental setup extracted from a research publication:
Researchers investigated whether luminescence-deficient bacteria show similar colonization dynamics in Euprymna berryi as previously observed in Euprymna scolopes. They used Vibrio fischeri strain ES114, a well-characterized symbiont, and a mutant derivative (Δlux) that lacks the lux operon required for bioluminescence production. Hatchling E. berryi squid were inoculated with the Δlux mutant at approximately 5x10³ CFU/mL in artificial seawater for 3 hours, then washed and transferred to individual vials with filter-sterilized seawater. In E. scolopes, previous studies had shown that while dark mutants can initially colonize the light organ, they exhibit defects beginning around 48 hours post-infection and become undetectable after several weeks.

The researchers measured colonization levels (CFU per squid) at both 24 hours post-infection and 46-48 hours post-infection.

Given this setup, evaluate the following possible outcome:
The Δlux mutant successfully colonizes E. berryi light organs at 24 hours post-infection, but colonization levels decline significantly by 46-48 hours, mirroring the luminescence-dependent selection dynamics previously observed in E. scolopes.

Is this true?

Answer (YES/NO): YES